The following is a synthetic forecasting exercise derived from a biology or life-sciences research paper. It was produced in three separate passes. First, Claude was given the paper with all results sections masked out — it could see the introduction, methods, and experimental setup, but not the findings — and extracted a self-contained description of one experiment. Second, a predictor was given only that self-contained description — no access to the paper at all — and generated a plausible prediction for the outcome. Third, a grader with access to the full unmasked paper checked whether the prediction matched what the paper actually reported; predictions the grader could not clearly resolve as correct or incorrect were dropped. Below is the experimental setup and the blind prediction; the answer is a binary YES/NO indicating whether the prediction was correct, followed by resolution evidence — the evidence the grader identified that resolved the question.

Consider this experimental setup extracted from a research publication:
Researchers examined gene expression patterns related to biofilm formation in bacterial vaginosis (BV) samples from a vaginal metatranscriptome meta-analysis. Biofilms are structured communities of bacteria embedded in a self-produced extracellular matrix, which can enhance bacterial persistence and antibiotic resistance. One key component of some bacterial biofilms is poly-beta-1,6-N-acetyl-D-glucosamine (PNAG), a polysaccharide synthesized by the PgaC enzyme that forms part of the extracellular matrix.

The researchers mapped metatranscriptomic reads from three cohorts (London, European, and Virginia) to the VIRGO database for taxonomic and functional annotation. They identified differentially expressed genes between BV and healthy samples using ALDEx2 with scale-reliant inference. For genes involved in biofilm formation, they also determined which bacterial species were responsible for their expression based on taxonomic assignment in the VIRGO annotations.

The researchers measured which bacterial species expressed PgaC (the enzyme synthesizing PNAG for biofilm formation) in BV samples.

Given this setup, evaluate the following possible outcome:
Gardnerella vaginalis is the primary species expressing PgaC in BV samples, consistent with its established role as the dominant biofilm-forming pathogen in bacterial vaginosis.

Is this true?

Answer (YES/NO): NO